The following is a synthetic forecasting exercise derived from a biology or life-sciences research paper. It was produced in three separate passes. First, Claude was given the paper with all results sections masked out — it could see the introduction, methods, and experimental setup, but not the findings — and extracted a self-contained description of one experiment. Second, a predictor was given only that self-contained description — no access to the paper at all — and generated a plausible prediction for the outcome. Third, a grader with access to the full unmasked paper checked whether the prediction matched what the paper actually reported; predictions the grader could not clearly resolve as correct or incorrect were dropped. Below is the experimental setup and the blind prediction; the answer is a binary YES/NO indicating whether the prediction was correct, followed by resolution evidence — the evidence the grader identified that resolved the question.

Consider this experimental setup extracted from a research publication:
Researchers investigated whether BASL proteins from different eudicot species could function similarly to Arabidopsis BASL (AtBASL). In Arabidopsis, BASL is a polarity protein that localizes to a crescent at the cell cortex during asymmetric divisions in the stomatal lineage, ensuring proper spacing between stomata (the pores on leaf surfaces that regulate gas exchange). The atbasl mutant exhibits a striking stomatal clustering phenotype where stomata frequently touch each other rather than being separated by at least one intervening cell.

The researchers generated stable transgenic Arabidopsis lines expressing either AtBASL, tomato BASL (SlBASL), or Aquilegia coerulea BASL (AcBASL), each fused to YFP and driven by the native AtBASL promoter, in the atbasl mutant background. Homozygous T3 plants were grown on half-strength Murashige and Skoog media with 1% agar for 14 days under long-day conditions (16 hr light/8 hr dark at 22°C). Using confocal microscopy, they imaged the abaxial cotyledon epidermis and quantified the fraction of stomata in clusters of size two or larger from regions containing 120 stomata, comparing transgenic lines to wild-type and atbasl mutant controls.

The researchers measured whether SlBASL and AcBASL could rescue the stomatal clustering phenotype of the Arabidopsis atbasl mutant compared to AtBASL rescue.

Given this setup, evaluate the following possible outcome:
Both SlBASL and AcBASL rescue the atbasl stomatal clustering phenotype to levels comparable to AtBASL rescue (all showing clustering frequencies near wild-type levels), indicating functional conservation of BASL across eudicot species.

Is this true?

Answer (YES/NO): NO